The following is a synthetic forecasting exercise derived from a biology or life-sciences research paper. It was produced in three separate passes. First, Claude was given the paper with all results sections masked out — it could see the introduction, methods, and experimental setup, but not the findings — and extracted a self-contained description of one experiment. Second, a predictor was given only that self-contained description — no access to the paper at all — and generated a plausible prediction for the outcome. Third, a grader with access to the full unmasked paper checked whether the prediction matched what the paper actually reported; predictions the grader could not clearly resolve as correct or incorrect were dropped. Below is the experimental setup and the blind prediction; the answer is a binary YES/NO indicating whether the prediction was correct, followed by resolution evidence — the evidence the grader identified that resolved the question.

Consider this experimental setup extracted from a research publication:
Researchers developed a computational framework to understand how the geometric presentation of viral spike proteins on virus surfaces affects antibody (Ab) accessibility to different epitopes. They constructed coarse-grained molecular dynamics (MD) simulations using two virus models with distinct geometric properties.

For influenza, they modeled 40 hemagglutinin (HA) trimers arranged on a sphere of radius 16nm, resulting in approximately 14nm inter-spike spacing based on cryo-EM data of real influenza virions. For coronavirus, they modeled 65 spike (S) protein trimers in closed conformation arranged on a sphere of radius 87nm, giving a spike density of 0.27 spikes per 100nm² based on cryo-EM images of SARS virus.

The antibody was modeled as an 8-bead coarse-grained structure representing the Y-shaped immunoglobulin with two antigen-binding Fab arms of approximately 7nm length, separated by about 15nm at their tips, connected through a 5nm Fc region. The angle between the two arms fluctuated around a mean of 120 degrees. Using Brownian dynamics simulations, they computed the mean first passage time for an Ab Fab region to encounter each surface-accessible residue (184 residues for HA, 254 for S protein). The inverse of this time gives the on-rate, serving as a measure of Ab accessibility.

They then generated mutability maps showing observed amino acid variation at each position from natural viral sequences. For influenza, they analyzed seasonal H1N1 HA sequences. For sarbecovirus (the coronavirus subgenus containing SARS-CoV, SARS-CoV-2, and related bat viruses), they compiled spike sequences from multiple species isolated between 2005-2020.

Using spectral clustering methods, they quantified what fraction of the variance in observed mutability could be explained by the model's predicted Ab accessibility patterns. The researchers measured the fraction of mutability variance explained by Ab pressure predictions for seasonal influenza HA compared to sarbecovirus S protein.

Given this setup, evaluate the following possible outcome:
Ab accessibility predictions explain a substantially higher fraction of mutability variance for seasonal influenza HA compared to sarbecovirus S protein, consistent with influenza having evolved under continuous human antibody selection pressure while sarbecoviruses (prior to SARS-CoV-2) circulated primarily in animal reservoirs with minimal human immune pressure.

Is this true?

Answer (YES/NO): YES